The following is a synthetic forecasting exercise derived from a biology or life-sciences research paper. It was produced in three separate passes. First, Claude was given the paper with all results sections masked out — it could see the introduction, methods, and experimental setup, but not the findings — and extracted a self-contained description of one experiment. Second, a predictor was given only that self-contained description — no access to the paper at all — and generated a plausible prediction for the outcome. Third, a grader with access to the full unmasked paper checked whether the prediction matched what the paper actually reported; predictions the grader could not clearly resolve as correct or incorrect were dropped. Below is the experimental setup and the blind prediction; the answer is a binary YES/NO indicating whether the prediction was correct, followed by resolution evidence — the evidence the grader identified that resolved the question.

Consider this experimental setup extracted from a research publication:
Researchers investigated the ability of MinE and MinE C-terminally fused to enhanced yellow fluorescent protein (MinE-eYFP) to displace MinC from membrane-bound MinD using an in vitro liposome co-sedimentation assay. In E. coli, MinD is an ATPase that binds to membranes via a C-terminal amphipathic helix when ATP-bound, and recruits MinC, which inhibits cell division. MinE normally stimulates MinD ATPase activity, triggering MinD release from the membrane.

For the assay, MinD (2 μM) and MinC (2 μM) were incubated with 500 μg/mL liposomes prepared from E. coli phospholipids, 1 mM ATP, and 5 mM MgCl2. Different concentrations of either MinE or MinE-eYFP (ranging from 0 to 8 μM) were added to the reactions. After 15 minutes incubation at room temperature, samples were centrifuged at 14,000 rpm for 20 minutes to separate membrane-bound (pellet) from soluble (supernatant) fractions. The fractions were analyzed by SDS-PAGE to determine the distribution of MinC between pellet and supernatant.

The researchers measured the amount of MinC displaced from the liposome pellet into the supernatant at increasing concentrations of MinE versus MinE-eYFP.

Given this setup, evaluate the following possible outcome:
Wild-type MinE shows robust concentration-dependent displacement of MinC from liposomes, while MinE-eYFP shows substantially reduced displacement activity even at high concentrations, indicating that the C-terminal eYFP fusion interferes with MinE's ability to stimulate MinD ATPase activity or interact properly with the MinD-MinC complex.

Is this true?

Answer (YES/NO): YES